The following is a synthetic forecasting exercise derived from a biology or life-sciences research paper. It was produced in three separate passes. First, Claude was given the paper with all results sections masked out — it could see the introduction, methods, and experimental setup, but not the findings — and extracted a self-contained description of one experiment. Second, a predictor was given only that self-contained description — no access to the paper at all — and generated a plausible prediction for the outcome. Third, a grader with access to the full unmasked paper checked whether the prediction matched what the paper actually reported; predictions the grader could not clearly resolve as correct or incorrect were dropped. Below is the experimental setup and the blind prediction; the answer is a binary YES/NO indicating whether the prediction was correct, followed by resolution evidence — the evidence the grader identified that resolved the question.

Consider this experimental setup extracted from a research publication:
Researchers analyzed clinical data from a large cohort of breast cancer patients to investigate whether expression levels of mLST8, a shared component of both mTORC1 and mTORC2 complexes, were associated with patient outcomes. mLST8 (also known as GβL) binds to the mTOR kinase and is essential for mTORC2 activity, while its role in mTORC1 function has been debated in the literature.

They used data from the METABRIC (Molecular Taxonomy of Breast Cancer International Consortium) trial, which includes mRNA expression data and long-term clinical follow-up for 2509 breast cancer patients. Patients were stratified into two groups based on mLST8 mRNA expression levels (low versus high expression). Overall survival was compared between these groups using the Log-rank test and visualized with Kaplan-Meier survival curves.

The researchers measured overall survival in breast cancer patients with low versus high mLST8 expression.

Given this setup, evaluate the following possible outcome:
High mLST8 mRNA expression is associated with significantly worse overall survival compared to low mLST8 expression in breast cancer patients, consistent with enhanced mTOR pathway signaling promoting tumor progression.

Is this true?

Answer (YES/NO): YES